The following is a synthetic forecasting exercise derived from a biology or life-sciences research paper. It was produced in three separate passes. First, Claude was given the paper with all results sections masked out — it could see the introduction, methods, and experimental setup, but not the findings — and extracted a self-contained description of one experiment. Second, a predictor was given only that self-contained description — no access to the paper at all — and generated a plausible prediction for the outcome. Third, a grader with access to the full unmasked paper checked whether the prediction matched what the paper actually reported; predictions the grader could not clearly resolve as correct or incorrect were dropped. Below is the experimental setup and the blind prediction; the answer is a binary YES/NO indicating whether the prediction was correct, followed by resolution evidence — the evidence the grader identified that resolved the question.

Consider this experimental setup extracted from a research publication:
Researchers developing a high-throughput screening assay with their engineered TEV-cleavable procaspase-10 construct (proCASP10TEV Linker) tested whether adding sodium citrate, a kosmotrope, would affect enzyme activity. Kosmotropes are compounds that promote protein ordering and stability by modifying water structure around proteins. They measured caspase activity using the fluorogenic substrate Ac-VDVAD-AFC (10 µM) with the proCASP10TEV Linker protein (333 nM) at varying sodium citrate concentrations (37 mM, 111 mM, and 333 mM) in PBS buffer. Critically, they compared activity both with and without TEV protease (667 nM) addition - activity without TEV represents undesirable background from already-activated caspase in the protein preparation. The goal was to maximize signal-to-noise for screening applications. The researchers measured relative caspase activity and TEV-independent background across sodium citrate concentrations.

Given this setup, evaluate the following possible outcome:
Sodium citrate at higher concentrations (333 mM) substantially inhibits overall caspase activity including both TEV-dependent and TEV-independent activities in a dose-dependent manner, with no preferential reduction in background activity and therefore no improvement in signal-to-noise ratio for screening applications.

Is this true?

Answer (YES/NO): NO